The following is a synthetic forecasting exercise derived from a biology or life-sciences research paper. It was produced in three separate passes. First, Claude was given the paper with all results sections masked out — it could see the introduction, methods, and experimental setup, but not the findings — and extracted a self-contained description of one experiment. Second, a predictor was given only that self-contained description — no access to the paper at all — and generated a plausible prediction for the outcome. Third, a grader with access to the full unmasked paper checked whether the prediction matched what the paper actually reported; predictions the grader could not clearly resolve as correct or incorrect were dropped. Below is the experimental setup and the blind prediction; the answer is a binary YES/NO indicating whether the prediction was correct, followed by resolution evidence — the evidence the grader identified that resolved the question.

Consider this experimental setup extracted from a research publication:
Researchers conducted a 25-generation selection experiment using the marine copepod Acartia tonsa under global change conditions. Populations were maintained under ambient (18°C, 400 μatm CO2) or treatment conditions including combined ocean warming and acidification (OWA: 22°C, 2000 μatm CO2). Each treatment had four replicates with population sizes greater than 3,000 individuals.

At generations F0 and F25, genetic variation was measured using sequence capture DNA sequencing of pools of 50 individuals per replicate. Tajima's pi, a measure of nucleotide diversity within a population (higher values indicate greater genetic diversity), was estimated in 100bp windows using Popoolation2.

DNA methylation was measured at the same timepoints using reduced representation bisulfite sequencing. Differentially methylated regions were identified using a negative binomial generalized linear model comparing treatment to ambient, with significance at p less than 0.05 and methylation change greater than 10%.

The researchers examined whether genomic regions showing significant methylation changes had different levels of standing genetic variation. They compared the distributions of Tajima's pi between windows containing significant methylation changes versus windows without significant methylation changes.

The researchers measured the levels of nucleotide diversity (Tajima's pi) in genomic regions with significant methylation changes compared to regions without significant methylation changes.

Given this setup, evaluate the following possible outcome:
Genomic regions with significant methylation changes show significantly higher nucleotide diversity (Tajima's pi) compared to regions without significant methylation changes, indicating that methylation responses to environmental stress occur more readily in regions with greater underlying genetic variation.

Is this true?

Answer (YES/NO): YES